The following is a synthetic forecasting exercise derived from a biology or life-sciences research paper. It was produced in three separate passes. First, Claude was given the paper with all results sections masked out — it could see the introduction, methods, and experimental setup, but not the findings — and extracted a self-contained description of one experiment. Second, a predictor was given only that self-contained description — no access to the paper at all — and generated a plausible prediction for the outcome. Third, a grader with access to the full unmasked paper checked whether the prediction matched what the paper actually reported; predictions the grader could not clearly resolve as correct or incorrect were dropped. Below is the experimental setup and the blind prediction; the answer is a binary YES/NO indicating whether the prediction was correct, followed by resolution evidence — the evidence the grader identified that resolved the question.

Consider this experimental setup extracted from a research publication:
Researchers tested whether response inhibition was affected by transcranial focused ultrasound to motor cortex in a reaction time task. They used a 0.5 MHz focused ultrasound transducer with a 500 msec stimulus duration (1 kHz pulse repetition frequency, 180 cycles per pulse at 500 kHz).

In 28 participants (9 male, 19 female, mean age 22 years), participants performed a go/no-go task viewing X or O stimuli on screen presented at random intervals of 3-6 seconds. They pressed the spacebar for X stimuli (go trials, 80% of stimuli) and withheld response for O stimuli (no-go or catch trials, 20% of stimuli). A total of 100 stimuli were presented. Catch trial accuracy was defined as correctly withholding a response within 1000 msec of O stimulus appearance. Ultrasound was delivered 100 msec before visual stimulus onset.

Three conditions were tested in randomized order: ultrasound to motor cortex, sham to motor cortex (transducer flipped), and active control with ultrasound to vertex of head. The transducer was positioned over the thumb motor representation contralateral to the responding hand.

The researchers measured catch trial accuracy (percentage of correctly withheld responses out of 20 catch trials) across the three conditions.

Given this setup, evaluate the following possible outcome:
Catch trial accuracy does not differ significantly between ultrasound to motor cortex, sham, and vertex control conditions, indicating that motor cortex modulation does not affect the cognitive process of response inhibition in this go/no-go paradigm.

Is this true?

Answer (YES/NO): YES